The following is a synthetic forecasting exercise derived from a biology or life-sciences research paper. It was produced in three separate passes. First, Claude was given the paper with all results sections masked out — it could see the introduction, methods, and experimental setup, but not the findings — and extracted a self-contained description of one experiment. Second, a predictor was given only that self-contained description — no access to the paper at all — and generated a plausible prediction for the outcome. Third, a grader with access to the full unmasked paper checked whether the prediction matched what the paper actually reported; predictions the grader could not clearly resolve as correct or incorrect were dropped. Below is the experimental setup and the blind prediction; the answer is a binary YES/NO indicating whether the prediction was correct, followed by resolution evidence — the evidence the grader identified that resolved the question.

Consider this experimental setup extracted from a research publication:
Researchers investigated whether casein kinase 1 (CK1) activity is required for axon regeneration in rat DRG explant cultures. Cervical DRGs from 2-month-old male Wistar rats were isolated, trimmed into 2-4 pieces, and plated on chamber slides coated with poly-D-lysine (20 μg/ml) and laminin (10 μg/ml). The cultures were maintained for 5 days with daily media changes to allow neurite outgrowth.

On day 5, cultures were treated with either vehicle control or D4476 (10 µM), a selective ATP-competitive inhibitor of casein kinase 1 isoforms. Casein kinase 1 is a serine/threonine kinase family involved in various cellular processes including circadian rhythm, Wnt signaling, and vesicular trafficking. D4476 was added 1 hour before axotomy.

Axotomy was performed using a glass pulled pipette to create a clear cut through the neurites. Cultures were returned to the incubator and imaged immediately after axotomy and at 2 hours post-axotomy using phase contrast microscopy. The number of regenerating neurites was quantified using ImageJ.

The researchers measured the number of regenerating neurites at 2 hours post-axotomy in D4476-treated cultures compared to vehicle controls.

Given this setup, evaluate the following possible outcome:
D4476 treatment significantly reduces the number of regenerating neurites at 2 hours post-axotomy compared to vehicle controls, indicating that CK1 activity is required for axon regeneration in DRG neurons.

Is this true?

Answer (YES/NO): YES